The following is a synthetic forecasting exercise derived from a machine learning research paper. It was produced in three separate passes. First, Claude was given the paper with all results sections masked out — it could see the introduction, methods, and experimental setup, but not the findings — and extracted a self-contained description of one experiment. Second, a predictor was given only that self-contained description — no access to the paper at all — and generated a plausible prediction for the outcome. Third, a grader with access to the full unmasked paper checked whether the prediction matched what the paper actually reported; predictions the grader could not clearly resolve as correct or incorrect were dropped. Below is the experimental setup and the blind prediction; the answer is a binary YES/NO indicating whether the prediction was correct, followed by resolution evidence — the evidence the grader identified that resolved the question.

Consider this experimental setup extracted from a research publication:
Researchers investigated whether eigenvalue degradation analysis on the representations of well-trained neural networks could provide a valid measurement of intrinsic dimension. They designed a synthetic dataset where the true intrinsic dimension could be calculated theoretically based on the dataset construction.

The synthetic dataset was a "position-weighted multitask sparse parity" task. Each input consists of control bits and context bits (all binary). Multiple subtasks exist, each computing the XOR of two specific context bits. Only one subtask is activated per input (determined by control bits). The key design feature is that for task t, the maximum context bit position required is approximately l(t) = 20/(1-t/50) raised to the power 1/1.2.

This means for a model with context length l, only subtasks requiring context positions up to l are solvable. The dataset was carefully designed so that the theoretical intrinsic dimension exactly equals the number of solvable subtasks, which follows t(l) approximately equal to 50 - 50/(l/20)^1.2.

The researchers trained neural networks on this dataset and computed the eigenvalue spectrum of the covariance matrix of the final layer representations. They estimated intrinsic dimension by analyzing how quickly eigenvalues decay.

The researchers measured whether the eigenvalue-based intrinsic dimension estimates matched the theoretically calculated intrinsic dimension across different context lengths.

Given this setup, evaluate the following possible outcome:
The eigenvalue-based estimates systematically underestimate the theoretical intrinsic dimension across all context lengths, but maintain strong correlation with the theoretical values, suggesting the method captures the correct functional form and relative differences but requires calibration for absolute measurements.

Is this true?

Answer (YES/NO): NO